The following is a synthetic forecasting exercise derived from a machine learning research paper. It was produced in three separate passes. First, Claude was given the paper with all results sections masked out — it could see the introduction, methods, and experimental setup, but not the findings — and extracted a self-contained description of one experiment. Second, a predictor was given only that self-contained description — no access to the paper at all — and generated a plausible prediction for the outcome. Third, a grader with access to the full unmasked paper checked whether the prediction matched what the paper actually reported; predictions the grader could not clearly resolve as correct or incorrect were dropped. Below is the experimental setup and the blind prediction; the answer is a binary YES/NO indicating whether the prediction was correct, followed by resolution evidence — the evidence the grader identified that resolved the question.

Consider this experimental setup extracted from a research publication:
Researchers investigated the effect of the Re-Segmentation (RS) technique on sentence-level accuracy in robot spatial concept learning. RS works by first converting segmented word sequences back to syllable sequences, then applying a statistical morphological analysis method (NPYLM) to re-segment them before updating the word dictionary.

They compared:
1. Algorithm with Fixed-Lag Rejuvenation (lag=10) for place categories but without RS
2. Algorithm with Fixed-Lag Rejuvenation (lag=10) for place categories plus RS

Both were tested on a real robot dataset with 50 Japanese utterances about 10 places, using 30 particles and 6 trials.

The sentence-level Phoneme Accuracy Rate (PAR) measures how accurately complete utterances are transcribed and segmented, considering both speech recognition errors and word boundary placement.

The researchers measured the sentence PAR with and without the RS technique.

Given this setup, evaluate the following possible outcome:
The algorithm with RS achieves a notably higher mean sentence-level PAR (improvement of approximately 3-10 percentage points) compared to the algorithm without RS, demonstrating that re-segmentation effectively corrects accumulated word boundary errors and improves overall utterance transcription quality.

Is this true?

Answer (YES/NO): NO